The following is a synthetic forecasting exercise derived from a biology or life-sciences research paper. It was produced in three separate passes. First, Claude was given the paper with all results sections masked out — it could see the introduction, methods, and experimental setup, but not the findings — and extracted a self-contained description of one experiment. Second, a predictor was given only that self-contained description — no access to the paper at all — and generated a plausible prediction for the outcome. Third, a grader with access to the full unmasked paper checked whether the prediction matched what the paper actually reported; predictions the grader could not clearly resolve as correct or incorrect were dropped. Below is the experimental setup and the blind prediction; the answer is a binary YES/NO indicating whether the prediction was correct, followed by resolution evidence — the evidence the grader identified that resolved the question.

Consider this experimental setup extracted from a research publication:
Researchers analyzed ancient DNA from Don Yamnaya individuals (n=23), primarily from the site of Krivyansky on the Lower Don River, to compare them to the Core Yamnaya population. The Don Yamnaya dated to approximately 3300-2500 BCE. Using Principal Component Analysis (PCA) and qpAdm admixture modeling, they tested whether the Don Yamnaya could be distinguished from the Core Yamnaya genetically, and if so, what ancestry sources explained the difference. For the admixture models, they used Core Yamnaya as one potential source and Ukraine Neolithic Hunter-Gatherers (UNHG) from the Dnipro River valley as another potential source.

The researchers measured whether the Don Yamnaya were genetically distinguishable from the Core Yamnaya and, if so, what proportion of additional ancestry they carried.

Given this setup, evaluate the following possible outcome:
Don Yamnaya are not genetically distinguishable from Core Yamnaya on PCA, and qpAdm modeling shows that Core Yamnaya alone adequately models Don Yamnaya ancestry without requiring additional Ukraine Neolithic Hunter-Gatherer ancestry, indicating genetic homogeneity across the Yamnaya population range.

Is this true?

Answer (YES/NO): NO